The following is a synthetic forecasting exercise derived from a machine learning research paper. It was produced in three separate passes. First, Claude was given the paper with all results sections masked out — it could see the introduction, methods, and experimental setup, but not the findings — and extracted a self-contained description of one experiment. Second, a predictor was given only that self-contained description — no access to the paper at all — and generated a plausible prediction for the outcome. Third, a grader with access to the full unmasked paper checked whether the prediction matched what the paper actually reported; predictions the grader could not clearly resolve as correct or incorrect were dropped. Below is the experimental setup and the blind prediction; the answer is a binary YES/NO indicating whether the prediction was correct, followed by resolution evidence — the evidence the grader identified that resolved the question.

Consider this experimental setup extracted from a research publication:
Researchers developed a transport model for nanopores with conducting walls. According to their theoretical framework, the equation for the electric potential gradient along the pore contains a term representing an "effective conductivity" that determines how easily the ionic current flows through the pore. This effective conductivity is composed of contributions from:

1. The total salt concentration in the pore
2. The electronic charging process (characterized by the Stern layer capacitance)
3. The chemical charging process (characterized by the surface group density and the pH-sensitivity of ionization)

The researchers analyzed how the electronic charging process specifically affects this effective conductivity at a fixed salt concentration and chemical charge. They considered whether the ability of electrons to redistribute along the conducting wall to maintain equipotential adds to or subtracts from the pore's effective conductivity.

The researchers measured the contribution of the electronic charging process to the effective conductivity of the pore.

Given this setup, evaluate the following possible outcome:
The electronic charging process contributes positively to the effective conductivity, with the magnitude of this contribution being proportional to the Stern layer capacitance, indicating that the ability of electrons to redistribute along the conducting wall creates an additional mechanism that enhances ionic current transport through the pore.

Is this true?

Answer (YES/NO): YES